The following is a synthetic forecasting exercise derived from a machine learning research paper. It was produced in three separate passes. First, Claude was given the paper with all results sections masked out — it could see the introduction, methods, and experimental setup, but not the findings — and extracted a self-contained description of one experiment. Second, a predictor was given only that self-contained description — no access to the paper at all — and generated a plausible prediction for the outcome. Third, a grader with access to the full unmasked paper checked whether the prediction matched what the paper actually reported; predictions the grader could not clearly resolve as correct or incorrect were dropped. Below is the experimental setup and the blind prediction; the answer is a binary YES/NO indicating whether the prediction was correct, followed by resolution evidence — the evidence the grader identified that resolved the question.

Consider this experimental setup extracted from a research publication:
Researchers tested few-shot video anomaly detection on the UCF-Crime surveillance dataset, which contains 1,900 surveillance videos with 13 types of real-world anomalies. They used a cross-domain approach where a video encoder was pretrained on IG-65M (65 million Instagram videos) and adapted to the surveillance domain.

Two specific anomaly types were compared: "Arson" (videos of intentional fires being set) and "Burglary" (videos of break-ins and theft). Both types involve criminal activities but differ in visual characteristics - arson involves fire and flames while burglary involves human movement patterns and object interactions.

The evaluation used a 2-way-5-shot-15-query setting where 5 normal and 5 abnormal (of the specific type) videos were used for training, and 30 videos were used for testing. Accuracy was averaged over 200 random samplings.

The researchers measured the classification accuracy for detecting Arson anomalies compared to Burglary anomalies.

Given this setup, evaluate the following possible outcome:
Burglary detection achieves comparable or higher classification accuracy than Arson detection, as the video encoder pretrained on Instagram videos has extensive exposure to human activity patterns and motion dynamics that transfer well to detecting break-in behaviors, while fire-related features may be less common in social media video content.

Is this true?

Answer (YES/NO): NO